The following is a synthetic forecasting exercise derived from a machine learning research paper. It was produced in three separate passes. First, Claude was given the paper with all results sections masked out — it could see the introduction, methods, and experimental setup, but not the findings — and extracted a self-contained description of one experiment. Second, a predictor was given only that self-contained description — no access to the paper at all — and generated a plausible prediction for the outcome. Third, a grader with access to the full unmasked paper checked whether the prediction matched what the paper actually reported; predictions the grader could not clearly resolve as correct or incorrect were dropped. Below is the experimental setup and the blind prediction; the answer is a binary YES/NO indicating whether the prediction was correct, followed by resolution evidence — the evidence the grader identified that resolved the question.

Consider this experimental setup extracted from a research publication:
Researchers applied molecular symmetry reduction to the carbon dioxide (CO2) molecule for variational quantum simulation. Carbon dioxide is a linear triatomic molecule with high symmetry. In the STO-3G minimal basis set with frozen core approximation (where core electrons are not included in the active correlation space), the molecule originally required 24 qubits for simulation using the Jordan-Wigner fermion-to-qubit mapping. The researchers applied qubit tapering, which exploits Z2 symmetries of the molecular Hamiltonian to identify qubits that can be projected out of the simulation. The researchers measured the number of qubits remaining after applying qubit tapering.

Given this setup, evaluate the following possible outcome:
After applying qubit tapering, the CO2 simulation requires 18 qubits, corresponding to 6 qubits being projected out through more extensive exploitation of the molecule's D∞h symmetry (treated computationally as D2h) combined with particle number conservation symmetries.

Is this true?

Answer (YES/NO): NO